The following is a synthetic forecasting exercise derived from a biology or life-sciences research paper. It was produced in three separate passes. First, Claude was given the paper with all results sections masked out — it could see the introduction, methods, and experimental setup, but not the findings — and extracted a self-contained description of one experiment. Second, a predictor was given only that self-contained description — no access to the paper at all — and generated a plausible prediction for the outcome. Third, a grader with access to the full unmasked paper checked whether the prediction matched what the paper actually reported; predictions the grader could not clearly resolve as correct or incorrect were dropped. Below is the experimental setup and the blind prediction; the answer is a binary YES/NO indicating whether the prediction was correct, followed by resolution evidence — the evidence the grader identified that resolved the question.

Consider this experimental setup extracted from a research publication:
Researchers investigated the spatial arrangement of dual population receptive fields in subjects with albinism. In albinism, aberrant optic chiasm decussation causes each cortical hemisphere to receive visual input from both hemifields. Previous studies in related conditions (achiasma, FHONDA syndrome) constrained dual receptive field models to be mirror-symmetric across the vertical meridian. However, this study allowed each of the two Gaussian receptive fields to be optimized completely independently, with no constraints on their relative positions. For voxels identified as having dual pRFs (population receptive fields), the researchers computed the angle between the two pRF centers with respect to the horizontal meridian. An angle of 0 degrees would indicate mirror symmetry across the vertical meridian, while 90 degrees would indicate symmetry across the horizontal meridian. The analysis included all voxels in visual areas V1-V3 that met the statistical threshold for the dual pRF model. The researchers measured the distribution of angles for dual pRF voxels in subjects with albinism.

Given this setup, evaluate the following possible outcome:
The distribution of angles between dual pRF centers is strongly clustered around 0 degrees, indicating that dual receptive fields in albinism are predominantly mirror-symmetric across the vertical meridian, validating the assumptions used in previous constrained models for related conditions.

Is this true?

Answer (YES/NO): YES